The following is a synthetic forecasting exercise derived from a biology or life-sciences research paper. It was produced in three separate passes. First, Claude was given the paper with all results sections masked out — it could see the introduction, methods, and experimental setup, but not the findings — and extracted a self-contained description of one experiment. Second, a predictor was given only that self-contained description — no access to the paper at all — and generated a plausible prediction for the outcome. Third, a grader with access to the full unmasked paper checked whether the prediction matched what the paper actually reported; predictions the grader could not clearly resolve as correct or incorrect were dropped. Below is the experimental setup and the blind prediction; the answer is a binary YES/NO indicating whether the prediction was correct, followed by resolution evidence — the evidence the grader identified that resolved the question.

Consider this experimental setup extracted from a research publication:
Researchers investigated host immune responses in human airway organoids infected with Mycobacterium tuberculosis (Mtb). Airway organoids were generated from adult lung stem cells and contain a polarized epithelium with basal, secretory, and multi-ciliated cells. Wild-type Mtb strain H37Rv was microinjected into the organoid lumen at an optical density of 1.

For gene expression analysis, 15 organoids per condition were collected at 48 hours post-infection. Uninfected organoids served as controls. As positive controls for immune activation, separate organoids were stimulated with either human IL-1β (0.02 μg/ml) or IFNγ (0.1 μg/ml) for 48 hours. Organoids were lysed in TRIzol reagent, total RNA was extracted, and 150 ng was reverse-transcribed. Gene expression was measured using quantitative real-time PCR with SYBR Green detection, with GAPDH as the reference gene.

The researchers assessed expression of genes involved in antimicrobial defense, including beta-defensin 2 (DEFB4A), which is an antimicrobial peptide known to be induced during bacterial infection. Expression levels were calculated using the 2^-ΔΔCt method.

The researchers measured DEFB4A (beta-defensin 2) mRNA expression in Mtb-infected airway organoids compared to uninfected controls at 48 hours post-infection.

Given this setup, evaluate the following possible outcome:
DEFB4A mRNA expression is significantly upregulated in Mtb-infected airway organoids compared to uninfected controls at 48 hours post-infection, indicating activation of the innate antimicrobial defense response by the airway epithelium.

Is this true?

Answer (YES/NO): NO